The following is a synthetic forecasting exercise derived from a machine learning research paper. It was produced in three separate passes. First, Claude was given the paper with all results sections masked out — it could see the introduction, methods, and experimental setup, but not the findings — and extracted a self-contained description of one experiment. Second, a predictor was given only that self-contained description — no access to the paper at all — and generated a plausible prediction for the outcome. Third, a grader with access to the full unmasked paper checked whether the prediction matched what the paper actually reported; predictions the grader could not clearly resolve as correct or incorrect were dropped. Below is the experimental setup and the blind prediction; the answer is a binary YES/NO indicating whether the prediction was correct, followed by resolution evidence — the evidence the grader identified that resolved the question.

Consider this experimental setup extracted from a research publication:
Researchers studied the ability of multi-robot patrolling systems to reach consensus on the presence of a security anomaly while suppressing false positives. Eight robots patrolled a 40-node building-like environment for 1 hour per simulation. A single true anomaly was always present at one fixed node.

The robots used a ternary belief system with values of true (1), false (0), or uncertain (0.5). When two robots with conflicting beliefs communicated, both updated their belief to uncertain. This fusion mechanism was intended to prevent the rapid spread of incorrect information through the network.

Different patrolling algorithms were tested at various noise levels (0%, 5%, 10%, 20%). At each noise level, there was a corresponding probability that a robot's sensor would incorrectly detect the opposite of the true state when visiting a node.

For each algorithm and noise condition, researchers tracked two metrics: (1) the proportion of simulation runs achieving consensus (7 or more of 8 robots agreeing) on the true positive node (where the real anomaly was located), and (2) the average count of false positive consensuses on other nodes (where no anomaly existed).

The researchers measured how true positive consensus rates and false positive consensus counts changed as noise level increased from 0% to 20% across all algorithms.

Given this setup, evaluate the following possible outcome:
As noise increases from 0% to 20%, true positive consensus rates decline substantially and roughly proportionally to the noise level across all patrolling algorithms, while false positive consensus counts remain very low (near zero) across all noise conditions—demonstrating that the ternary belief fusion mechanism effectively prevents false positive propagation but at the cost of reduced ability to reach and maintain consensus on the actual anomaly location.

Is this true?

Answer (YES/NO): NO